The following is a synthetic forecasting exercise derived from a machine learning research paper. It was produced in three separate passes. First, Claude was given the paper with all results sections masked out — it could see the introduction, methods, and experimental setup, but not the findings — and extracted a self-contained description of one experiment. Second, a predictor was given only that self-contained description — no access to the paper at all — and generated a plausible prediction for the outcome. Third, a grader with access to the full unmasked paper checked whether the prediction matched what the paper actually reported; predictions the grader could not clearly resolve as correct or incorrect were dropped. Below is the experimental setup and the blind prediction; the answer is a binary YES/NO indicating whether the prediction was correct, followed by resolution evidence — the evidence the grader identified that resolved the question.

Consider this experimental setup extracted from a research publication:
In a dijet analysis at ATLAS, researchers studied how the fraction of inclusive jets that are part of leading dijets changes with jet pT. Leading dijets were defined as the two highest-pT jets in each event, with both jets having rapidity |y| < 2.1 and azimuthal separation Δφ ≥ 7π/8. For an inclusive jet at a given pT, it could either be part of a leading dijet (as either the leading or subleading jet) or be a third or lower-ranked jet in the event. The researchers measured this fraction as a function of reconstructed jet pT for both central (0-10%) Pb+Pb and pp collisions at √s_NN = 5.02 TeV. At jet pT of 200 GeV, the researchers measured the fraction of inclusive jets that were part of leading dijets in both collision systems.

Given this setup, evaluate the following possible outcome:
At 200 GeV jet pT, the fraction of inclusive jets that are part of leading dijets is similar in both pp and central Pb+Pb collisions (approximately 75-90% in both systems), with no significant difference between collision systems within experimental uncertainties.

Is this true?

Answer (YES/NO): YES